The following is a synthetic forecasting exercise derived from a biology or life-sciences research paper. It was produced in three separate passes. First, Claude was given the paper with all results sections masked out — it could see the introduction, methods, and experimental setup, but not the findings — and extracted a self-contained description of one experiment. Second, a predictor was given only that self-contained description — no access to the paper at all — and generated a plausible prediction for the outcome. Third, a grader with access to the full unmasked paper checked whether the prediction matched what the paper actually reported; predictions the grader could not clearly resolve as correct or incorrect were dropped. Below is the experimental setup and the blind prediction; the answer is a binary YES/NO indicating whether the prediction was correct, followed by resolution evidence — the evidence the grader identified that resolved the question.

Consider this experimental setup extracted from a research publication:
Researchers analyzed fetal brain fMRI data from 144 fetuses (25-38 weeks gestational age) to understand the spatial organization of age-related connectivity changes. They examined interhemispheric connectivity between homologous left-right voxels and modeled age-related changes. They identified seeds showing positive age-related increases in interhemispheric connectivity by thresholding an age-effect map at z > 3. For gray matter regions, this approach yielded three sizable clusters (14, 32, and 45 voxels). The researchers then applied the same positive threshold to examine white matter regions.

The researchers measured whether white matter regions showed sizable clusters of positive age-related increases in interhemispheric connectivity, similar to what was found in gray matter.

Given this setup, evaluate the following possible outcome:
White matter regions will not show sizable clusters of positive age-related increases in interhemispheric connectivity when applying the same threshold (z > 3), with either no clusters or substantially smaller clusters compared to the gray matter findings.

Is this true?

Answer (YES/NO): YES